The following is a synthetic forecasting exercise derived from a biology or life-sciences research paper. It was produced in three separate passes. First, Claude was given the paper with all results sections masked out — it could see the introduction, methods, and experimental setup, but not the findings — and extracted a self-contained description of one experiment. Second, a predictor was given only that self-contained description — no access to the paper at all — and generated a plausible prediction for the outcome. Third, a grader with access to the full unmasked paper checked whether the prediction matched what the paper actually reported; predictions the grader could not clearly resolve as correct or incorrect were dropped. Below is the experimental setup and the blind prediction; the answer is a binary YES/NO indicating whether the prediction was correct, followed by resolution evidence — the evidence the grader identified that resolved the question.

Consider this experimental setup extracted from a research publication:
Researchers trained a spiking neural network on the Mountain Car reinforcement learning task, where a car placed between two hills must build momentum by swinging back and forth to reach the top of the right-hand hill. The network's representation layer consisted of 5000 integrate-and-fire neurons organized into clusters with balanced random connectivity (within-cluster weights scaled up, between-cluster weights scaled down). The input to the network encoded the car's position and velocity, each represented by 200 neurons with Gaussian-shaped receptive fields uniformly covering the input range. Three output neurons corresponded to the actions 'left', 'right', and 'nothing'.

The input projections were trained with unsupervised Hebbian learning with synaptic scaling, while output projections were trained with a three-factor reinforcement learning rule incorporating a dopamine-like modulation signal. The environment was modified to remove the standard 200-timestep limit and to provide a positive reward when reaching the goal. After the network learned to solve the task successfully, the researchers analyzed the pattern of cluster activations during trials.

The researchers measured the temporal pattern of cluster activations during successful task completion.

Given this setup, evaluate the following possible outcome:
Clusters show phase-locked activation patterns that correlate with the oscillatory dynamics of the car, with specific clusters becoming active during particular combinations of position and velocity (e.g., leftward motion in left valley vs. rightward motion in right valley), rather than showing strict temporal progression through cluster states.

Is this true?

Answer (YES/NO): NO